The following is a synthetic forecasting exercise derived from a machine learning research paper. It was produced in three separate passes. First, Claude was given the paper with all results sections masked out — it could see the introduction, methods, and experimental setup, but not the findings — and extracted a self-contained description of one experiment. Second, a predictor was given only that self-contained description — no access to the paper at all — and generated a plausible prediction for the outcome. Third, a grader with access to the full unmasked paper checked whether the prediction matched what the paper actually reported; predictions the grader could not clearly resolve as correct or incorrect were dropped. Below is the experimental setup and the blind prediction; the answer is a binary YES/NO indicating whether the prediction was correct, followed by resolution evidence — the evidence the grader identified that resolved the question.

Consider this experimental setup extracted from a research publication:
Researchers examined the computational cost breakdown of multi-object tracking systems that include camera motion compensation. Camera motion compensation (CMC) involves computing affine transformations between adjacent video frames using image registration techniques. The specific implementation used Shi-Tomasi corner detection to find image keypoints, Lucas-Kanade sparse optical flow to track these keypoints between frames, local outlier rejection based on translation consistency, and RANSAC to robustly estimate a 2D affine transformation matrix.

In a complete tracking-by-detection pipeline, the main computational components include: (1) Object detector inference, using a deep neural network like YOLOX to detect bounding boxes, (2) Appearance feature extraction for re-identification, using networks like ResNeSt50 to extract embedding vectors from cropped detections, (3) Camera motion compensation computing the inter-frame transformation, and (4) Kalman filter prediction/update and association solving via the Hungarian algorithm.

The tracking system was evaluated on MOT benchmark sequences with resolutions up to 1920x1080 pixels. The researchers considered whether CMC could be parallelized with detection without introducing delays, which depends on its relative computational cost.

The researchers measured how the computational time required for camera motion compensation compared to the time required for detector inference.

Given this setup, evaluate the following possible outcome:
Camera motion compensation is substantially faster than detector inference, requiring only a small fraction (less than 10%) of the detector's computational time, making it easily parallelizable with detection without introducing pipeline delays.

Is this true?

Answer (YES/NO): YES